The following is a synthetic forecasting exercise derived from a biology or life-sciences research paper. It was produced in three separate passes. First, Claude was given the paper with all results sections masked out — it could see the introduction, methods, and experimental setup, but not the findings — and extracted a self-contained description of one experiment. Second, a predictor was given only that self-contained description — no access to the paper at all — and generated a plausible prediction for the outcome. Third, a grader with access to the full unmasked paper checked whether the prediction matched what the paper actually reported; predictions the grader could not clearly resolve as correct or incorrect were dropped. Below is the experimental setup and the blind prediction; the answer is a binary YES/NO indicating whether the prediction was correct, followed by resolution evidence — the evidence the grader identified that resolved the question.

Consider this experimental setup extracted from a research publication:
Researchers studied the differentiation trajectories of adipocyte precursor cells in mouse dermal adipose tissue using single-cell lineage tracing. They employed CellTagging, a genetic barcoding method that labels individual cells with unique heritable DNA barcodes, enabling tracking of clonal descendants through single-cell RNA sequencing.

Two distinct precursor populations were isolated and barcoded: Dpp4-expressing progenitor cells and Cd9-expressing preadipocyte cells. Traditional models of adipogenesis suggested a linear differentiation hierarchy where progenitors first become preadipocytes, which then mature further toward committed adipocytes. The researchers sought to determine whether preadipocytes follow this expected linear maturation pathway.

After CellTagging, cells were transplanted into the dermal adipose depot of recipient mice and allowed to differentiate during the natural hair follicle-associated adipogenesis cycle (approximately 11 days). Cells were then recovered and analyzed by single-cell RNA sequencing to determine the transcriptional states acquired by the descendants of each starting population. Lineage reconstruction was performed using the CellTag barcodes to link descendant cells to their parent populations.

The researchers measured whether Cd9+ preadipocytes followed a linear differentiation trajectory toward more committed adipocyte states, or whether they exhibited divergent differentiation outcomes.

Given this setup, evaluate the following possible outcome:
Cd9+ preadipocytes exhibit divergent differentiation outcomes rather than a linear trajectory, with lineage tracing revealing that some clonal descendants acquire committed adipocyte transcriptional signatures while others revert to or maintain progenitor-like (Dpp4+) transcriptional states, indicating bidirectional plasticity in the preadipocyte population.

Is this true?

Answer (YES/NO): NO